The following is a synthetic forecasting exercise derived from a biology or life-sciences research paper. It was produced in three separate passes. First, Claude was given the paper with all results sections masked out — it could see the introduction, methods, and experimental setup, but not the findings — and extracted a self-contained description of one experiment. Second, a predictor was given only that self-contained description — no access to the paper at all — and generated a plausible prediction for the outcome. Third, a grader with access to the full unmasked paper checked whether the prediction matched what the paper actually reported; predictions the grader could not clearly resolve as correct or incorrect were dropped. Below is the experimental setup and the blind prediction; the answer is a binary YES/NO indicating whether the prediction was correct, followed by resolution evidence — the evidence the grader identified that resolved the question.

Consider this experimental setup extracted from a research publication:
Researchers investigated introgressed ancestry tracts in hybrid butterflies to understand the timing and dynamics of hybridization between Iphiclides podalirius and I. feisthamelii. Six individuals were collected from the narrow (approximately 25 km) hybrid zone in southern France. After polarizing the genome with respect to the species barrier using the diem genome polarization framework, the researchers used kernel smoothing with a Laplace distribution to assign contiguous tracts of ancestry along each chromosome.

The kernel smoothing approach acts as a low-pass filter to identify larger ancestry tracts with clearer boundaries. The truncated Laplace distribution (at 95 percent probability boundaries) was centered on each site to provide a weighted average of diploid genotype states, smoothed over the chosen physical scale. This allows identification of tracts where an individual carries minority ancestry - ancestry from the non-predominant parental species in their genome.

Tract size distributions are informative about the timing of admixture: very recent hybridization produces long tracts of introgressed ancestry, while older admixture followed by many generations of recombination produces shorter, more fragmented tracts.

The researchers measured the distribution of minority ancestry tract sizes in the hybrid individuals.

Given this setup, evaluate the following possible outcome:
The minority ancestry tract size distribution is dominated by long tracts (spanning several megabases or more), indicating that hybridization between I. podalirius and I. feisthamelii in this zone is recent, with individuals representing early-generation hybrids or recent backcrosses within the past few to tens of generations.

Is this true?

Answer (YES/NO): NO